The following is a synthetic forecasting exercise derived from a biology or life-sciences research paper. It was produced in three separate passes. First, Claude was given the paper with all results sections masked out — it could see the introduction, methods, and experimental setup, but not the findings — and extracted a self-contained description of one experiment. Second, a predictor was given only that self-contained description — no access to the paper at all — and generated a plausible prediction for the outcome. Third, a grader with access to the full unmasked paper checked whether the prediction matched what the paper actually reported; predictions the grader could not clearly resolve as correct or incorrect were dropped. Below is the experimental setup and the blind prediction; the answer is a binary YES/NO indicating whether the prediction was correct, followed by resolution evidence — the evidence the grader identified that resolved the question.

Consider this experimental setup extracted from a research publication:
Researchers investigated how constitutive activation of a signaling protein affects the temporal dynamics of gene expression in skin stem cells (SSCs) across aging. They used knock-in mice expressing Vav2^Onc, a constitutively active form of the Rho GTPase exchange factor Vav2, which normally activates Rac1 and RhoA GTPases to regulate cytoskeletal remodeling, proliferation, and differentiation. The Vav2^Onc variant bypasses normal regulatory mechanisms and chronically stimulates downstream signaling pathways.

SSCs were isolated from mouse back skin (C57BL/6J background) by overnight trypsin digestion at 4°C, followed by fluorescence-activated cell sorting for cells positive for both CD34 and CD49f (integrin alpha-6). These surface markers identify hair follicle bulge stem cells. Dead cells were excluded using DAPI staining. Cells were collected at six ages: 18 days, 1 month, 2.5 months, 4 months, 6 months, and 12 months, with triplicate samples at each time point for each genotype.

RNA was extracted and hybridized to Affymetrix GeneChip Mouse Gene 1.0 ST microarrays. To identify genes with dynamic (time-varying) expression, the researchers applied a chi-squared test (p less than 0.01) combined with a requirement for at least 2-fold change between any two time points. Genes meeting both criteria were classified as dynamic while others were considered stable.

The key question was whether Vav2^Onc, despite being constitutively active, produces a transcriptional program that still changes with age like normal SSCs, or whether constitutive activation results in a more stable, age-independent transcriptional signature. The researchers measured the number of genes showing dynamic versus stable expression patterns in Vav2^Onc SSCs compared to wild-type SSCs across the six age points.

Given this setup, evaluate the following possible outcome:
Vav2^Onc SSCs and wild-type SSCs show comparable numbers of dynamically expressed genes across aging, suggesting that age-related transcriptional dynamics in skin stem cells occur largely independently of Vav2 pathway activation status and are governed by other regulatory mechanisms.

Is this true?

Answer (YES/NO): NO